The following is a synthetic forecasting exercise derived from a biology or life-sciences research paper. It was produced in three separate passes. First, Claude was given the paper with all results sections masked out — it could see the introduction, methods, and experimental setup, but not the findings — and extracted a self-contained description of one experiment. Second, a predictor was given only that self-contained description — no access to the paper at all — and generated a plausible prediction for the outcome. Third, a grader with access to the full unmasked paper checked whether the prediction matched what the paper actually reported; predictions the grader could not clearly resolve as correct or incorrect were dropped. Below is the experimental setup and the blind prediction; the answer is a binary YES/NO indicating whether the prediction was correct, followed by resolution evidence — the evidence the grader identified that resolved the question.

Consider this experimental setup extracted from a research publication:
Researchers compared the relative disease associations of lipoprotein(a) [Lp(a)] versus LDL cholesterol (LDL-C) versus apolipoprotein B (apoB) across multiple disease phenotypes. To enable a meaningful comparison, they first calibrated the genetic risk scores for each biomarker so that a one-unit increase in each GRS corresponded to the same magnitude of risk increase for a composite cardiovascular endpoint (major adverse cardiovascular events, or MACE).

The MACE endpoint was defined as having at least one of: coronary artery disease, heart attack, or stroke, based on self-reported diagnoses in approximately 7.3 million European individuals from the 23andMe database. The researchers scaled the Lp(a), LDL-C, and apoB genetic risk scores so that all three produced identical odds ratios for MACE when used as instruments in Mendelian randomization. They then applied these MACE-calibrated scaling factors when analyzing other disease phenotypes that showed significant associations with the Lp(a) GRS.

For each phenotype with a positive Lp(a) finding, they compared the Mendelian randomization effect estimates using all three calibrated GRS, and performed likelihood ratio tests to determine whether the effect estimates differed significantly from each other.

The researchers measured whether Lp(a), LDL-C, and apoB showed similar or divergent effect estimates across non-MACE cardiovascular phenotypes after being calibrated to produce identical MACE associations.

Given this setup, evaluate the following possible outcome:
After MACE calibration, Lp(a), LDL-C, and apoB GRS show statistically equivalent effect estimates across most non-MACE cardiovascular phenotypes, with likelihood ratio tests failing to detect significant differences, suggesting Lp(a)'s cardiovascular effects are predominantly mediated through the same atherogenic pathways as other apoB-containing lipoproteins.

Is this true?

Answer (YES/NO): NO